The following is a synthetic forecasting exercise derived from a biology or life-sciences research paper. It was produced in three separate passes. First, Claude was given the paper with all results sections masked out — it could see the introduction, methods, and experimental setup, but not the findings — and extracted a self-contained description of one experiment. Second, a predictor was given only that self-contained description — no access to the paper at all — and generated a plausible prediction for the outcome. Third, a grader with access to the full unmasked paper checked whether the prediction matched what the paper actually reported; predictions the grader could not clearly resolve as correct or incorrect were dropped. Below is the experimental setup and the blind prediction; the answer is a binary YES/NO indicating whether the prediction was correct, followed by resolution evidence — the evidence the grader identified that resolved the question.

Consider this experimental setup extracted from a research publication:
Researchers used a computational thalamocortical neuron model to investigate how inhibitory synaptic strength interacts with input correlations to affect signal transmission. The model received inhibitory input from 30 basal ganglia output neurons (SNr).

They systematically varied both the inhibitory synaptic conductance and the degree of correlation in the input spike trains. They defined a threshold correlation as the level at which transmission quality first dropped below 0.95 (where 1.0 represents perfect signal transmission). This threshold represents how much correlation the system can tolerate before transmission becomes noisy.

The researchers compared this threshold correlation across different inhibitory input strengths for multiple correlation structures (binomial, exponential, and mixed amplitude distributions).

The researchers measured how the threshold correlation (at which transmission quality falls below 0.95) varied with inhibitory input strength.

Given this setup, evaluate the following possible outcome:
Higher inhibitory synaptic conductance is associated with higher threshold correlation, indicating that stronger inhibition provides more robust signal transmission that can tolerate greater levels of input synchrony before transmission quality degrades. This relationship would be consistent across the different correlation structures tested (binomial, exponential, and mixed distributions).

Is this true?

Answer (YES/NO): NO